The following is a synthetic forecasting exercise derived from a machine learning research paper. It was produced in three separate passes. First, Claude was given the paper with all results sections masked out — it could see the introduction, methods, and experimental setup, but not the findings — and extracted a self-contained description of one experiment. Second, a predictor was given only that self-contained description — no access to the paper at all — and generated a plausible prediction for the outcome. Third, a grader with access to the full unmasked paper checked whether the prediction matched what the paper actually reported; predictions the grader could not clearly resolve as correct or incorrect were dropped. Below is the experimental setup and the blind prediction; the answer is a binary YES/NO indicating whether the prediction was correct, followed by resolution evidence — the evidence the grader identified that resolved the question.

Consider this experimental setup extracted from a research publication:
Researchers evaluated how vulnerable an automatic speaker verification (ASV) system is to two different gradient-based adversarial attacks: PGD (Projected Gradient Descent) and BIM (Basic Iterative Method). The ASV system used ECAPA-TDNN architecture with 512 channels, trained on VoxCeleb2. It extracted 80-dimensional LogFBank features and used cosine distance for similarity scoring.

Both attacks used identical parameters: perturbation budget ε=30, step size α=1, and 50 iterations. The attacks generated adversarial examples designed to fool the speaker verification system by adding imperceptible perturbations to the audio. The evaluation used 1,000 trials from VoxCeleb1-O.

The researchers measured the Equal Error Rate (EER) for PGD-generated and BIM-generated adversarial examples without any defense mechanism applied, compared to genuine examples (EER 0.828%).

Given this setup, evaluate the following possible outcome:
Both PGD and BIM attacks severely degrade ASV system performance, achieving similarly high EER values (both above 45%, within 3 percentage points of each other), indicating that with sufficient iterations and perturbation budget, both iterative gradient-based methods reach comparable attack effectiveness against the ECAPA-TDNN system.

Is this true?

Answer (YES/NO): YES